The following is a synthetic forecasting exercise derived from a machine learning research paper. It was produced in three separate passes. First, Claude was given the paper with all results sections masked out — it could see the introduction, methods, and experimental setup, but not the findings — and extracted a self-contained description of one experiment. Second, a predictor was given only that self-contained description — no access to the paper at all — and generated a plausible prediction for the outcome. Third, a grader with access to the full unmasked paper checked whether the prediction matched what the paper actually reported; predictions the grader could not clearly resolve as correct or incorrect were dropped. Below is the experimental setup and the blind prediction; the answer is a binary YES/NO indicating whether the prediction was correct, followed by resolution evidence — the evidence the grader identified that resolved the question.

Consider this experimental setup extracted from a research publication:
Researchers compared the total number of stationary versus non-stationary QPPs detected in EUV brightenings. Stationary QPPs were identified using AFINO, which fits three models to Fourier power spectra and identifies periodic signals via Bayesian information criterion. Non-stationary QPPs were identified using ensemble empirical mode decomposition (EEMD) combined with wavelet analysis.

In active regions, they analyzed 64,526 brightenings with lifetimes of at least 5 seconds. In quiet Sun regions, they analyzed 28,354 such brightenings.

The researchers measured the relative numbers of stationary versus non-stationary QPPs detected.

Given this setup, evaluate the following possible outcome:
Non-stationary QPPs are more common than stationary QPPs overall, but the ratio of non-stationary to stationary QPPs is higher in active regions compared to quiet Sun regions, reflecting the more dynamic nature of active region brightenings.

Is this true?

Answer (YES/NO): NO